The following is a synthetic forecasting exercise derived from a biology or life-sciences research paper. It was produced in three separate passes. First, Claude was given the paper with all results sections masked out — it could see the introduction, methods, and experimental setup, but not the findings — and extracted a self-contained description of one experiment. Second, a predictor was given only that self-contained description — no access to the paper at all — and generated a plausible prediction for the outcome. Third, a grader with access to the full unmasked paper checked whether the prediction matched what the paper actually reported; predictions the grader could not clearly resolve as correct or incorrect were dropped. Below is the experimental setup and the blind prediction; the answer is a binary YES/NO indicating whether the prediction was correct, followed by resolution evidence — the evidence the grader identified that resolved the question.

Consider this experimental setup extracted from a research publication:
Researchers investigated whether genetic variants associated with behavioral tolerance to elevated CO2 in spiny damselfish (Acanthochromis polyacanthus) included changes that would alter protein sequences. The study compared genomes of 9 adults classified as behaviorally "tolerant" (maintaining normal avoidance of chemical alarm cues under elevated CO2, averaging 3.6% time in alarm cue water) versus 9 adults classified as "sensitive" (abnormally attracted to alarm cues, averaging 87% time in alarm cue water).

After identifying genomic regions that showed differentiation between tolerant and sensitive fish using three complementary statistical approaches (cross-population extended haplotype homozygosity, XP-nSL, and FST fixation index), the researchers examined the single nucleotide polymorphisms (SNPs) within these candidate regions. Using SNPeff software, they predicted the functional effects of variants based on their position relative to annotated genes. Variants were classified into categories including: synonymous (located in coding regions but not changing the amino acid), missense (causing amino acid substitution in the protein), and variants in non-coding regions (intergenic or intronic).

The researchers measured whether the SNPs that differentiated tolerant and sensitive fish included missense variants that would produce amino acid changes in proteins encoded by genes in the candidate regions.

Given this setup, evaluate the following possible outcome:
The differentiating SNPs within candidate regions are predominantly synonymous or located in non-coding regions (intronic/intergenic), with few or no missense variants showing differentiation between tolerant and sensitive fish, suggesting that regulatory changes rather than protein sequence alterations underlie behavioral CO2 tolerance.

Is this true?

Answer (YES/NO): NO